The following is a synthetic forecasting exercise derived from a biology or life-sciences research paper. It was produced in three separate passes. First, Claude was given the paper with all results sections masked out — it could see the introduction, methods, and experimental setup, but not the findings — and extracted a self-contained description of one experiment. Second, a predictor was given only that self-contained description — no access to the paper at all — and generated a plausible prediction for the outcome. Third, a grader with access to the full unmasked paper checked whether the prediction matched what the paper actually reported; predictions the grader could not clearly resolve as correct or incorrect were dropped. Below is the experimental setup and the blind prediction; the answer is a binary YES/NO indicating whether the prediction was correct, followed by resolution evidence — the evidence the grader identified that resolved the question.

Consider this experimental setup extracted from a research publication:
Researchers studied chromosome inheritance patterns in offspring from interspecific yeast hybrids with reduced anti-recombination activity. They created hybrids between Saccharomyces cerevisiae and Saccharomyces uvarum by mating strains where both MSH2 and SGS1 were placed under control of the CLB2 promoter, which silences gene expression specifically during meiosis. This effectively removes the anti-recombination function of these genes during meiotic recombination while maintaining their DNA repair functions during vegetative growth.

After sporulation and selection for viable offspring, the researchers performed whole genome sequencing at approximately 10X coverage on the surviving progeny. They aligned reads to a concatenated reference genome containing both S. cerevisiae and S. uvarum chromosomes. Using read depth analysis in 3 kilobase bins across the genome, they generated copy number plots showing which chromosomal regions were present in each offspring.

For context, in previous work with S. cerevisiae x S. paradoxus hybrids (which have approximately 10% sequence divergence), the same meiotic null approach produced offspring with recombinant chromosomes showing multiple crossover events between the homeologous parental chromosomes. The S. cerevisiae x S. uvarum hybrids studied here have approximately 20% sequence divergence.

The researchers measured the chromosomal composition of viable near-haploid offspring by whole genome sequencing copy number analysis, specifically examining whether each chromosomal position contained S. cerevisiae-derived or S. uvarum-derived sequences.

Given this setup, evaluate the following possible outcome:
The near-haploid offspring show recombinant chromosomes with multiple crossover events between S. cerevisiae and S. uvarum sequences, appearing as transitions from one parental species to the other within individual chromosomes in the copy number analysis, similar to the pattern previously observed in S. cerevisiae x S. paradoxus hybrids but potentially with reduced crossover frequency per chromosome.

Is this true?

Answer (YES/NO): NO